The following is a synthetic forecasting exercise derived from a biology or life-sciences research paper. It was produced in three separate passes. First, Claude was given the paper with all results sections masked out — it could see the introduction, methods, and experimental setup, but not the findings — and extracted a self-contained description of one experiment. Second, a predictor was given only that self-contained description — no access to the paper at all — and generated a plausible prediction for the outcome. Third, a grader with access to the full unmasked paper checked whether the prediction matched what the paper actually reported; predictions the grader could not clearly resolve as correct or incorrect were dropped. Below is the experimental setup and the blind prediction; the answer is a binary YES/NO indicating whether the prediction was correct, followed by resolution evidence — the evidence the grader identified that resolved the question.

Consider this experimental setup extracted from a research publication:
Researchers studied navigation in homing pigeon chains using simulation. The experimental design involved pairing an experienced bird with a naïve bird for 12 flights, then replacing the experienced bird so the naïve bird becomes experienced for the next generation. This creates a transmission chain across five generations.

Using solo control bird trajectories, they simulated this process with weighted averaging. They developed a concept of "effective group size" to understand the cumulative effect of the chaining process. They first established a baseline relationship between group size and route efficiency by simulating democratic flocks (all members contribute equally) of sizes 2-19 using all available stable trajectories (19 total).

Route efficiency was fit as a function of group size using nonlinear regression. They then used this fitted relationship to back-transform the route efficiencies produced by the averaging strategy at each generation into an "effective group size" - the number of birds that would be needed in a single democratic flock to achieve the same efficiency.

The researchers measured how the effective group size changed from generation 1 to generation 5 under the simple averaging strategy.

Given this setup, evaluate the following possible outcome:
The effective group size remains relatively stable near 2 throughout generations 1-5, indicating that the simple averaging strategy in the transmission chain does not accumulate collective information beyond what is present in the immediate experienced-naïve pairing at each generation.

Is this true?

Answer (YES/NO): NO